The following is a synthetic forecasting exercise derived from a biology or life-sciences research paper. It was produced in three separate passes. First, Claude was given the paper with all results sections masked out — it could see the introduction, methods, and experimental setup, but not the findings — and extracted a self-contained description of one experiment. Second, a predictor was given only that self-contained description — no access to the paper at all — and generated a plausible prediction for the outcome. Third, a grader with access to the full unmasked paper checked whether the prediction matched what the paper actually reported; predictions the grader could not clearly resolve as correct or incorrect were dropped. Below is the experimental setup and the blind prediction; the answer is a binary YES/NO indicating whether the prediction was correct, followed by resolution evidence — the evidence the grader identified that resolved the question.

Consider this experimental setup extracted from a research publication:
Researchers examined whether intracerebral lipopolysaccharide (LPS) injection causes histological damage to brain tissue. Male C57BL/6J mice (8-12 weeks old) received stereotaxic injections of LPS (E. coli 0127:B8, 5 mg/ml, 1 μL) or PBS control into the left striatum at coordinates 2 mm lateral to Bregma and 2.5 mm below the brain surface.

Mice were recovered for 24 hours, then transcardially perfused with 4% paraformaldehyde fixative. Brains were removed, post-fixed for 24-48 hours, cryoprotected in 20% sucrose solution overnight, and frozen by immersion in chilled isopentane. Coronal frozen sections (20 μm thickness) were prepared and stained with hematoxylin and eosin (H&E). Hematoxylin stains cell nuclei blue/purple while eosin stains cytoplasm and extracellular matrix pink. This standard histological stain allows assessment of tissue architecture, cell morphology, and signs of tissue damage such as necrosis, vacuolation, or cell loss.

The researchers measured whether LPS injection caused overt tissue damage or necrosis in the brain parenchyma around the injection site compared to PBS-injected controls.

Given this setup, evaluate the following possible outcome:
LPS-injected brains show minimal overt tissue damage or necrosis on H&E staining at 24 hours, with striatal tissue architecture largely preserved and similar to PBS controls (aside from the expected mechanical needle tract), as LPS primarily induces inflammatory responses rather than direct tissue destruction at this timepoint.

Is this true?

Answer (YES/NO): YES